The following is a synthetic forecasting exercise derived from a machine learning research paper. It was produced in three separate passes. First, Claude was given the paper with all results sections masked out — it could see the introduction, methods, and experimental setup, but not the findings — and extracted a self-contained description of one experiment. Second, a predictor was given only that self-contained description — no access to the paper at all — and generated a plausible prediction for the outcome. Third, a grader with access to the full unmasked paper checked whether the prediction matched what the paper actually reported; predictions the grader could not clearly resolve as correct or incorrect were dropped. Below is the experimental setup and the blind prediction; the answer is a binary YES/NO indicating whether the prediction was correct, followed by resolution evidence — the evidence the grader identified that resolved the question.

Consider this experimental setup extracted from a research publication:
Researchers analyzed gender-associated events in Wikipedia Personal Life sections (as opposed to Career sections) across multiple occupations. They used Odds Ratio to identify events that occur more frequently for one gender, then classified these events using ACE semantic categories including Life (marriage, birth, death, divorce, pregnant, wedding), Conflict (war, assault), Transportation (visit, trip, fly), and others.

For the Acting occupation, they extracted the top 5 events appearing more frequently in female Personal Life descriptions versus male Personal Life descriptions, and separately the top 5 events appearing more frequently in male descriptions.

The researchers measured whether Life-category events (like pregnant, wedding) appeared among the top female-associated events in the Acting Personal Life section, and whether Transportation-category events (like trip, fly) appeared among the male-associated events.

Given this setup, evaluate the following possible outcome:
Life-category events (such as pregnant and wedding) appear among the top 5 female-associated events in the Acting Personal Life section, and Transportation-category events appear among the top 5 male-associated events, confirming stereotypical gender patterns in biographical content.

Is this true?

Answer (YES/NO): YES